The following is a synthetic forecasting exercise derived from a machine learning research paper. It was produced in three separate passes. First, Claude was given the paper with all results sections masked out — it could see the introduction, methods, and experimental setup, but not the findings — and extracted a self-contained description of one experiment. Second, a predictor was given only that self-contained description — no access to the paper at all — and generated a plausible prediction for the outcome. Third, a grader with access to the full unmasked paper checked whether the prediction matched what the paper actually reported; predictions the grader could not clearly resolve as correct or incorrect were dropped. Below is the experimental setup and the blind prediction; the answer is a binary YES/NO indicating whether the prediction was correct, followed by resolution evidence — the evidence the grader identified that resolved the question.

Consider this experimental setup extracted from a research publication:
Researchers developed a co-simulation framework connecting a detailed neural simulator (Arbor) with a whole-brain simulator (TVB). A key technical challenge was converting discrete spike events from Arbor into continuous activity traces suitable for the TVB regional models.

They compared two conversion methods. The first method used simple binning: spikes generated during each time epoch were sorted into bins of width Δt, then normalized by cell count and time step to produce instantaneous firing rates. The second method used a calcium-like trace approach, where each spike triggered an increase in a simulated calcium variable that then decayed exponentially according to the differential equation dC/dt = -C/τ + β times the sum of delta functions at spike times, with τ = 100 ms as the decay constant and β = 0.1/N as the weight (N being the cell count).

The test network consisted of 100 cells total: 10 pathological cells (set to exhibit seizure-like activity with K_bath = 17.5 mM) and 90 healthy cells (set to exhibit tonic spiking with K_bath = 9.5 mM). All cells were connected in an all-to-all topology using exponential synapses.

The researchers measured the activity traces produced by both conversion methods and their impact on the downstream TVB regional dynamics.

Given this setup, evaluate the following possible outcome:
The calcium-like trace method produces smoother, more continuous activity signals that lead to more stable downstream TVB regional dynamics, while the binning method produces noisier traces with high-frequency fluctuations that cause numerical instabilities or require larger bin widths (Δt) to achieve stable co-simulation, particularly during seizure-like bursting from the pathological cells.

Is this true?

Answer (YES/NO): NO